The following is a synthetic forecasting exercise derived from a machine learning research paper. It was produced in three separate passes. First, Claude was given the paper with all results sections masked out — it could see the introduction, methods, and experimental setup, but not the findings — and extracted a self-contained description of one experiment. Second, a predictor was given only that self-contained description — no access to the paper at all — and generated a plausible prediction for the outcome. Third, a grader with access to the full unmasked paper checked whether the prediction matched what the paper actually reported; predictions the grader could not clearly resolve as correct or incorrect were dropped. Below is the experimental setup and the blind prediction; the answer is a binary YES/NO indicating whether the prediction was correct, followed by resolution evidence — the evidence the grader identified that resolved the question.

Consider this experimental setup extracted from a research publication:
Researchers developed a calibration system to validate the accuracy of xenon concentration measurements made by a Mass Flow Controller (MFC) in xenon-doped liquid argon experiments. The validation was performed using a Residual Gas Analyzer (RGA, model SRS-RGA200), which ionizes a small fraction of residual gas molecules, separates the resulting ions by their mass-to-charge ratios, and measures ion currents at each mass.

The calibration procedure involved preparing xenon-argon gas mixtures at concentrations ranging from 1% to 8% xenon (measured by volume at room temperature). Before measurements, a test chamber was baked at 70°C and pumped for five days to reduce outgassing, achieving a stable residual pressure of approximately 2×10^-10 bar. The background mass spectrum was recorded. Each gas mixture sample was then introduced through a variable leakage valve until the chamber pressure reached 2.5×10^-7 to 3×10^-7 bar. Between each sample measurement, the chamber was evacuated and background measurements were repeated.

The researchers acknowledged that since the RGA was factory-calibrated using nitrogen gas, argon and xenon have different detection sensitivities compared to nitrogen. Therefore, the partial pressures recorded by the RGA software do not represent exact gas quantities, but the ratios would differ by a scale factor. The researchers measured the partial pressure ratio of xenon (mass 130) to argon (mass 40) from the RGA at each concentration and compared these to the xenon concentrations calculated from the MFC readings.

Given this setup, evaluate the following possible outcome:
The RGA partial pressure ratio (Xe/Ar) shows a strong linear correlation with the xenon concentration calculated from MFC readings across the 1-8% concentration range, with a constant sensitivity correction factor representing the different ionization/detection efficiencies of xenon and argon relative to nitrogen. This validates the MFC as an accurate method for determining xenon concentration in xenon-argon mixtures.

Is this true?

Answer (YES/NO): YES